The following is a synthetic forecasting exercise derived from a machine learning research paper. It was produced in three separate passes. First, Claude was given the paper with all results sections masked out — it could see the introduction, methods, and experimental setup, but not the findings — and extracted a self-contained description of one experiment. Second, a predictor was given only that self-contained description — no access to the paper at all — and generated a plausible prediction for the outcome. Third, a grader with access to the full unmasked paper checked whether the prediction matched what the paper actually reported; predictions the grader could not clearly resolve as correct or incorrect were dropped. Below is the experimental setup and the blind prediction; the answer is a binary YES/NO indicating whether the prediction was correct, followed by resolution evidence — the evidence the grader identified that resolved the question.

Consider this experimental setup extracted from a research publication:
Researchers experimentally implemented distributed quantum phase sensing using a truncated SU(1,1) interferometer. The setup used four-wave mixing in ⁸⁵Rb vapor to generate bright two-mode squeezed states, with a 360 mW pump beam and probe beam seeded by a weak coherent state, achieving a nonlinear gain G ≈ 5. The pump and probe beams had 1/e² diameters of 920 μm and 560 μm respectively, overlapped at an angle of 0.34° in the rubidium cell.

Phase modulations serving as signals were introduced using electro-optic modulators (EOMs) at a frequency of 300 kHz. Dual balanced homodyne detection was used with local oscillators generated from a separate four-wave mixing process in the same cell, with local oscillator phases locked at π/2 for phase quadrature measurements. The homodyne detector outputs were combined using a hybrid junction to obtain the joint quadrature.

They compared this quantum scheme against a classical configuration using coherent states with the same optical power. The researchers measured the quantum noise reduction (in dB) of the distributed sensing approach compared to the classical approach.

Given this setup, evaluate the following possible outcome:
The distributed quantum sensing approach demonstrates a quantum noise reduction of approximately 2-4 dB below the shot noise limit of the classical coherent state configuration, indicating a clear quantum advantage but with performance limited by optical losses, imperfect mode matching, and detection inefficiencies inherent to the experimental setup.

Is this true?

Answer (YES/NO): NO